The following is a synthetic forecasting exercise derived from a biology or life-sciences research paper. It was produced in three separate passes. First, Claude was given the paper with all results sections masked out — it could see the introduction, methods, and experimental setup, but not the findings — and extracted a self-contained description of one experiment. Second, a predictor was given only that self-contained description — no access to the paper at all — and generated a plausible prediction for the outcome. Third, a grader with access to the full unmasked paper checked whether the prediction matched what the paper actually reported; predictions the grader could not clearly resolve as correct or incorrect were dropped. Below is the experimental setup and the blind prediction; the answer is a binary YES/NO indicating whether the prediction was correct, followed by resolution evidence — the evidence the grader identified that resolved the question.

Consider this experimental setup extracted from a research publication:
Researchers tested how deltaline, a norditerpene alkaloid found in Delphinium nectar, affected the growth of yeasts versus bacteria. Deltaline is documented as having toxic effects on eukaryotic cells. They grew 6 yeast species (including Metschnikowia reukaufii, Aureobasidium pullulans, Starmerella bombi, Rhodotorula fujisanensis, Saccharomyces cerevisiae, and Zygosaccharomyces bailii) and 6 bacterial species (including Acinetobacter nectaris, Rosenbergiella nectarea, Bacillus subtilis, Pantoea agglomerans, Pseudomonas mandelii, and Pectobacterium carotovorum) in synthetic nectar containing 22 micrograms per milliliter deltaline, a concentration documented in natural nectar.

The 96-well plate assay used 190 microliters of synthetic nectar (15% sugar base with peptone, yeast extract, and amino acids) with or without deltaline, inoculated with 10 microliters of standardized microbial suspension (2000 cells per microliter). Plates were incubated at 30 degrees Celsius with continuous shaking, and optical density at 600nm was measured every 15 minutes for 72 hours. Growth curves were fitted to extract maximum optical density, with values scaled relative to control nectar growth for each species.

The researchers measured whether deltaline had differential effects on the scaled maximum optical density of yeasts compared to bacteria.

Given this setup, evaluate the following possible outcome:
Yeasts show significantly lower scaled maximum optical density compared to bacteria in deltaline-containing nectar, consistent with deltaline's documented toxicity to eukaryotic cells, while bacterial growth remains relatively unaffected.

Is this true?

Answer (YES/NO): NO